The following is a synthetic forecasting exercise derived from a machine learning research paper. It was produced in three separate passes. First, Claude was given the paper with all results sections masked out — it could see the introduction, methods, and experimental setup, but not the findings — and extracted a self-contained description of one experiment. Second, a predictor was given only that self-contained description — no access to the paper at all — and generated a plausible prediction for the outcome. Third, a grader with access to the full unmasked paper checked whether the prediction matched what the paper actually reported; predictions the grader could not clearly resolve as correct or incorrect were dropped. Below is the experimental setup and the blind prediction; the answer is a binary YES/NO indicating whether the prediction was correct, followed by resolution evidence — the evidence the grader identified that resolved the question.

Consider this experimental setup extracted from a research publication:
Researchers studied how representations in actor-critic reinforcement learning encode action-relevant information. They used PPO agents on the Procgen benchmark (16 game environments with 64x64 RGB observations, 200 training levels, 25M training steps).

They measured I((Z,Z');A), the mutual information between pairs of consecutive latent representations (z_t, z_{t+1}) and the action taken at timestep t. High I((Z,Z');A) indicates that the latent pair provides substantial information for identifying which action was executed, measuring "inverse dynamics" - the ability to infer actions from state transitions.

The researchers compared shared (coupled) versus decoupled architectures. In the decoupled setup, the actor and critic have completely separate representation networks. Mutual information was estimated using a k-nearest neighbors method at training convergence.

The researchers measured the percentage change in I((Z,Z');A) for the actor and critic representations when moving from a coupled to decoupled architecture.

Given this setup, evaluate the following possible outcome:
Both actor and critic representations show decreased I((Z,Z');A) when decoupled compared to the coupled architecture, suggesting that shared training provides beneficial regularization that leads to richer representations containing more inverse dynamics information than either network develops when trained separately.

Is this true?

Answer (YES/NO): NO